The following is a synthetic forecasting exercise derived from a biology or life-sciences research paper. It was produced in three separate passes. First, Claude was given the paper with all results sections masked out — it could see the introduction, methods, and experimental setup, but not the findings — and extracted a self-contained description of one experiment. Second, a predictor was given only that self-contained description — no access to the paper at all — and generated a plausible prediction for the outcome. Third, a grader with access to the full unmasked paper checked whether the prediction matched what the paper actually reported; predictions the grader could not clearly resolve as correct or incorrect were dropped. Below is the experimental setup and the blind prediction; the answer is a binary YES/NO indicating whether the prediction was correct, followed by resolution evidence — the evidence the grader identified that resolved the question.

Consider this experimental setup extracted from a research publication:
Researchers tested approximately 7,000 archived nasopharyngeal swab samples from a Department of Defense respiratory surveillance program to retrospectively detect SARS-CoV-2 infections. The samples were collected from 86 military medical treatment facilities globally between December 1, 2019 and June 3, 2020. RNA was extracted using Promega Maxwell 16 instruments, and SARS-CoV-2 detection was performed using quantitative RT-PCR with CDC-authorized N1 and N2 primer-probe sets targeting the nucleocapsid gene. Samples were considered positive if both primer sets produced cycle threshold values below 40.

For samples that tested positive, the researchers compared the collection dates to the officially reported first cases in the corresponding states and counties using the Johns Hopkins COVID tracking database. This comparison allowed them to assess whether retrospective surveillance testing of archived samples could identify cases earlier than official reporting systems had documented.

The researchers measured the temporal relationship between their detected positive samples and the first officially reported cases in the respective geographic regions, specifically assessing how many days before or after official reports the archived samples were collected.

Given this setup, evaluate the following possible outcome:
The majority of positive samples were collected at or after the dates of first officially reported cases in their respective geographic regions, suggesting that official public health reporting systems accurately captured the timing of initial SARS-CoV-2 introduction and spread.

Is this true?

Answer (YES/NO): NO